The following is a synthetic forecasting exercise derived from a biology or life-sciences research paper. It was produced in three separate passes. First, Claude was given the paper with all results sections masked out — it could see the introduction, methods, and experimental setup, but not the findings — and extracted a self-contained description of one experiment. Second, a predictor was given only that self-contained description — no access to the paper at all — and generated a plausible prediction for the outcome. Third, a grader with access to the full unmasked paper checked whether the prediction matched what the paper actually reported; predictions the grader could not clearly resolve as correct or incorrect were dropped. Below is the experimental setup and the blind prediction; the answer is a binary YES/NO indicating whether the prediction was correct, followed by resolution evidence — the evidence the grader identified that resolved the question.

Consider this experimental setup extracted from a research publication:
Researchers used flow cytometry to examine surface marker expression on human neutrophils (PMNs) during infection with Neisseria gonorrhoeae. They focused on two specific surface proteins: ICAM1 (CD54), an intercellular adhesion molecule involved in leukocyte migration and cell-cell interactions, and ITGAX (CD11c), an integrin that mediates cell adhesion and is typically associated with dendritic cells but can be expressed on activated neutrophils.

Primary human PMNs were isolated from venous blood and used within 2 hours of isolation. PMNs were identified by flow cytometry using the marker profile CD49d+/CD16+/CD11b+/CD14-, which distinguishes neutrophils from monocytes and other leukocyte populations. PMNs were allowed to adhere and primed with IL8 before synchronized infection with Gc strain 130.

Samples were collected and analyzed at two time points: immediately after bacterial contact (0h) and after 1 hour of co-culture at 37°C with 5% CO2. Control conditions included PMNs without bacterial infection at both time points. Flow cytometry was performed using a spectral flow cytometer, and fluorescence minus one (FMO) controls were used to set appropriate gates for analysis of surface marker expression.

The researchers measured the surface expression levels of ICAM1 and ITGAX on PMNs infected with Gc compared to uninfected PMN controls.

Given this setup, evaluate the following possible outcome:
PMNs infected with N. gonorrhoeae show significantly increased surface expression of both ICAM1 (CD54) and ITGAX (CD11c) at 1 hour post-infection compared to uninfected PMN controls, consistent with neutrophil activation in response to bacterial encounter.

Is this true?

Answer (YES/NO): NO